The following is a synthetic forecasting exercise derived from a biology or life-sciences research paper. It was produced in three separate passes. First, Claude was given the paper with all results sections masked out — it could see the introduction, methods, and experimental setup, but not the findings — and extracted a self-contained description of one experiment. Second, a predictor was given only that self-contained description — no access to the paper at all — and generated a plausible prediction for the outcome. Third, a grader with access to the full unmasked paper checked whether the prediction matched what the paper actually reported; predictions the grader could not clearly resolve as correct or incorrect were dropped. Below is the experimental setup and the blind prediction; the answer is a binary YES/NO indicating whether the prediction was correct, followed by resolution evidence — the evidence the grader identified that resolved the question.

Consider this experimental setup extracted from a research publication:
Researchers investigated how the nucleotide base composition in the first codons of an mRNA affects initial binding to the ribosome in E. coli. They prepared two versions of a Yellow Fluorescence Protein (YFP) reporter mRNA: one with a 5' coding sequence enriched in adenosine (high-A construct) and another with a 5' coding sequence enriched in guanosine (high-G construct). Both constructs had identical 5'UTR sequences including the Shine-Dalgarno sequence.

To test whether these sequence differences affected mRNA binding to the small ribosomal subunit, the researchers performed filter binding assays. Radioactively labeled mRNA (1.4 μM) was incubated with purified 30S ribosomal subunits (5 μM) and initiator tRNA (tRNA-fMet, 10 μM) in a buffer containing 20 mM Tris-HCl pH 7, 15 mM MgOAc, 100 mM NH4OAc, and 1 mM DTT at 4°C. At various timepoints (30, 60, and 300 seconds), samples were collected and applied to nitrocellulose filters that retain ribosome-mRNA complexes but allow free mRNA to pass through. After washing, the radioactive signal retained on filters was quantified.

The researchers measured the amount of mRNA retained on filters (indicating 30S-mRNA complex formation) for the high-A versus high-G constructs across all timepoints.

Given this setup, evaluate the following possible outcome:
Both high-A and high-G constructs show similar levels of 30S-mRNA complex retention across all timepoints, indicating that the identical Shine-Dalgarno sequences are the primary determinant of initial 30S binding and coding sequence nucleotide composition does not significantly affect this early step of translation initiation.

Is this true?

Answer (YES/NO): YES